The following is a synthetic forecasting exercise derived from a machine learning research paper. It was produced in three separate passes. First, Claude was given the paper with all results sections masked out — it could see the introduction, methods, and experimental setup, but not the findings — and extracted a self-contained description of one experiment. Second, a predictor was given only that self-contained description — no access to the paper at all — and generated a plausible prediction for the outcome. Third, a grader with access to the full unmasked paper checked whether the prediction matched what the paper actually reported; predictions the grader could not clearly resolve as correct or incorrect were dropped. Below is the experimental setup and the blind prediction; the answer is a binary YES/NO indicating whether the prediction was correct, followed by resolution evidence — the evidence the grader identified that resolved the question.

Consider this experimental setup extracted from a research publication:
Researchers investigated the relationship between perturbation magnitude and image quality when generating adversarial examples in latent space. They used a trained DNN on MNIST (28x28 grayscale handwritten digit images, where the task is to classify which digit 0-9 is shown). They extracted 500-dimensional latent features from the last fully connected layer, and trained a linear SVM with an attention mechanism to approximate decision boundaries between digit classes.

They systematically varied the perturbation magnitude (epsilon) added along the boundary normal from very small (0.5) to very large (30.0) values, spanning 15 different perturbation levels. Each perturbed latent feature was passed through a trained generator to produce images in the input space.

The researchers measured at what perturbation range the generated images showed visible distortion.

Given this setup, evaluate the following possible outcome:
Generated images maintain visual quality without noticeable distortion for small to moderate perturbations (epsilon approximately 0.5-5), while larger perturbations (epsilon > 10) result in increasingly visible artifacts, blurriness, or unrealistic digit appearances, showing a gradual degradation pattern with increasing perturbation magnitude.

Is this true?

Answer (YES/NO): NO